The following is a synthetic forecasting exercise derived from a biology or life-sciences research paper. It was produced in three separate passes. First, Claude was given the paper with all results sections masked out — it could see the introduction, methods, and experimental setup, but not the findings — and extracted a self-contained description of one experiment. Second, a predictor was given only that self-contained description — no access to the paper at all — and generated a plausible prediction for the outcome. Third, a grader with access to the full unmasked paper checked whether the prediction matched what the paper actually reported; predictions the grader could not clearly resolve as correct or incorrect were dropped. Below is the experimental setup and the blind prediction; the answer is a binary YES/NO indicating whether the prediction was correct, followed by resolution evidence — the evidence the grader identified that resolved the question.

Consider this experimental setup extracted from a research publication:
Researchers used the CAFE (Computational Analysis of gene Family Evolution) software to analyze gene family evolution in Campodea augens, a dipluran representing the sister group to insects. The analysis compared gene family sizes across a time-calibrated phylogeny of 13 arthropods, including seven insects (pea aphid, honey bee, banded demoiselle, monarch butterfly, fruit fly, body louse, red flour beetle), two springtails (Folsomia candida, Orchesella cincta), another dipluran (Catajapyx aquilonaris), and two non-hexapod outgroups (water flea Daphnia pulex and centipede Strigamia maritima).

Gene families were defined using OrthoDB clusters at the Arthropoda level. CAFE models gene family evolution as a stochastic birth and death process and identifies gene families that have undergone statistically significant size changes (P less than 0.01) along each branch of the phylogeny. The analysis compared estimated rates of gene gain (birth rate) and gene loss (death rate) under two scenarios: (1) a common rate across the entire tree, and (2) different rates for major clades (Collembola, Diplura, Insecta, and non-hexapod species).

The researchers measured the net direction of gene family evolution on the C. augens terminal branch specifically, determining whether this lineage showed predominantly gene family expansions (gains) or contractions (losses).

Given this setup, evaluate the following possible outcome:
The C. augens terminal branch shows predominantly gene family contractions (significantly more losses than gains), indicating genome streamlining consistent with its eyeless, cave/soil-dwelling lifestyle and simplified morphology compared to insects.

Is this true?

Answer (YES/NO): NO